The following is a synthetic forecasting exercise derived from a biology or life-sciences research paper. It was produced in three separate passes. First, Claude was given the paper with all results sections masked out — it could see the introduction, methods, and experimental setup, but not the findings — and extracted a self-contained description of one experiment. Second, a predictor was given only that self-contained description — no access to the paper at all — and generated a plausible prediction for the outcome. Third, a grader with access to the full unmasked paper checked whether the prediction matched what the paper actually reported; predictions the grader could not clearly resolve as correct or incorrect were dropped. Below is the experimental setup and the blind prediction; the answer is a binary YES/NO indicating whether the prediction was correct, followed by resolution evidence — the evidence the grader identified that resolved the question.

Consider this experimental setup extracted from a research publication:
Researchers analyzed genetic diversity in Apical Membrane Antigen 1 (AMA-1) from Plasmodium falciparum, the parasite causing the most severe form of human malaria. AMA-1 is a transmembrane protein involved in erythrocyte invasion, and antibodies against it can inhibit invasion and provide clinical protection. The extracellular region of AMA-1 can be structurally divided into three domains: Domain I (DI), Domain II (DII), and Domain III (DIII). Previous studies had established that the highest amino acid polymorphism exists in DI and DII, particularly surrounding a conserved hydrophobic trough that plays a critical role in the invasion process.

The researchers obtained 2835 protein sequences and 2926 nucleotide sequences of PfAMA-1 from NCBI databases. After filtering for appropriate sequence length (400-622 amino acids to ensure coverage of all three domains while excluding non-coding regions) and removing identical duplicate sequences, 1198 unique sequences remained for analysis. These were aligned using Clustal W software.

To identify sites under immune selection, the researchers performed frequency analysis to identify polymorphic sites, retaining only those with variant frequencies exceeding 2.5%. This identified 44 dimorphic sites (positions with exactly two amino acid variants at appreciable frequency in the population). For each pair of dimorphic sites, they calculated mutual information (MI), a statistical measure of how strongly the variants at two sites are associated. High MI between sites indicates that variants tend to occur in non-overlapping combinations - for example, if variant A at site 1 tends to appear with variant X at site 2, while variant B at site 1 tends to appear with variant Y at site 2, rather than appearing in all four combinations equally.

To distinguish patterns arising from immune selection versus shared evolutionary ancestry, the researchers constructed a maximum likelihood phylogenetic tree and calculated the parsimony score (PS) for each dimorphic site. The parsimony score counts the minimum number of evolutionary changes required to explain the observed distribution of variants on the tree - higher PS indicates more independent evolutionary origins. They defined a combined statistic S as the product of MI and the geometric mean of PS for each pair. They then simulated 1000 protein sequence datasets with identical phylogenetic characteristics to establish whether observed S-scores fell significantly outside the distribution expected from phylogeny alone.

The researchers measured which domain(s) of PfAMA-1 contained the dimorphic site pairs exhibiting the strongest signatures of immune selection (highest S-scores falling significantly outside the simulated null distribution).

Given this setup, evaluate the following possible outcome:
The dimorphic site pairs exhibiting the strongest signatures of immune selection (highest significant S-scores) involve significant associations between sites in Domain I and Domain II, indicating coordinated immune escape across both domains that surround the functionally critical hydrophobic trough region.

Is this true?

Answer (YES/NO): NO